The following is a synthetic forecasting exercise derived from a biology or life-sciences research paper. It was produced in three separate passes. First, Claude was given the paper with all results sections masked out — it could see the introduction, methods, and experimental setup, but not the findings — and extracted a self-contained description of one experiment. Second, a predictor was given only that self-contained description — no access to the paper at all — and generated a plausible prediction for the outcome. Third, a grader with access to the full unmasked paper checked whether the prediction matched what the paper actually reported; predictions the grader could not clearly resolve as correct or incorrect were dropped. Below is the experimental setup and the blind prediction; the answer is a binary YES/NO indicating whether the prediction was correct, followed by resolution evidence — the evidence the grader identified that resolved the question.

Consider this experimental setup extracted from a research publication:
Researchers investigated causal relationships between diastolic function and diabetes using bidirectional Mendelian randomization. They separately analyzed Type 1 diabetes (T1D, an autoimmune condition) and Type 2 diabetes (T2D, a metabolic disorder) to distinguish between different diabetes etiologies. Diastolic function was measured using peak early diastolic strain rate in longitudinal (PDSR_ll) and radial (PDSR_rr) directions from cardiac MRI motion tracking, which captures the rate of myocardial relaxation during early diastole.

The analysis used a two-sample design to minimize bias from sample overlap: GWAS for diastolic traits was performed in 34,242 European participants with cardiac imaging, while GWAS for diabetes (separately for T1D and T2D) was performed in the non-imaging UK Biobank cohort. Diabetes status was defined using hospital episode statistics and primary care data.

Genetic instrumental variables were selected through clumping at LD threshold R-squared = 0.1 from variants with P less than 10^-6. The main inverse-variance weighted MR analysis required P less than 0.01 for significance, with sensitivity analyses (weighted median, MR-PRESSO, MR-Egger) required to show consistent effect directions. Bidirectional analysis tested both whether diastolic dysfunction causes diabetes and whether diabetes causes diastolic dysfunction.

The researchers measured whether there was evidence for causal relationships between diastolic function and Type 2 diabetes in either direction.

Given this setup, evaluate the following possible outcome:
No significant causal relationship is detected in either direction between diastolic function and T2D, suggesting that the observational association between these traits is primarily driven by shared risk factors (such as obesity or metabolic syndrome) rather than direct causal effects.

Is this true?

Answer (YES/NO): YES